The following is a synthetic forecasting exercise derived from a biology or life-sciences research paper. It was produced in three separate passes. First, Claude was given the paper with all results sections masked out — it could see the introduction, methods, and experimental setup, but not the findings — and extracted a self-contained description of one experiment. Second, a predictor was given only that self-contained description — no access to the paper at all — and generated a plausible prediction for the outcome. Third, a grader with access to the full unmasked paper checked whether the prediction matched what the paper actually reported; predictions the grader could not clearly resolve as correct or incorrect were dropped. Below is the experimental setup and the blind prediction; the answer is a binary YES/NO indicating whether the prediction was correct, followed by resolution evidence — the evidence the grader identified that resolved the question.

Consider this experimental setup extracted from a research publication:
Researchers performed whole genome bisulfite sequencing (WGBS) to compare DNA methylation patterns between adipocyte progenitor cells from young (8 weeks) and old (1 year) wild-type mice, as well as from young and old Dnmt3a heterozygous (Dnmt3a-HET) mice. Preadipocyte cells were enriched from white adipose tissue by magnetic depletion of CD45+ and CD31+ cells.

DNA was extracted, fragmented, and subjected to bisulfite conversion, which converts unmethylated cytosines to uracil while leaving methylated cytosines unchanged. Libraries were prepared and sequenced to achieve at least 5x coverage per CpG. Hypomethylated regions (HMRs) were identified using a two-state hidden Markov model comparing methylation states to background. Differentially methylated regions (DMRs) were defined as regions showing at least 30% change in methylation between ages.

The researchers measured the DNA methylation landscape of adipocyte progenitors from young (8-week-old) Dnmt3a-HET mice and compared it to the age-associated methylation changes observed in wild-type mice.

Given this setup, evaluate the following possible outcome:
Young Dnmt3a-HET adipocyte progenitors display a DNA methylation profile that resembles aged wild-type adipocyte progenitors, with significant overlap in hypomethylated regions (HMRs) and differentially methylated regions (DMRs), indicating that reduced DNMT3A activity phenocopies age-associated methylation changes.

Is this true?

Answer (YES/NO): YES